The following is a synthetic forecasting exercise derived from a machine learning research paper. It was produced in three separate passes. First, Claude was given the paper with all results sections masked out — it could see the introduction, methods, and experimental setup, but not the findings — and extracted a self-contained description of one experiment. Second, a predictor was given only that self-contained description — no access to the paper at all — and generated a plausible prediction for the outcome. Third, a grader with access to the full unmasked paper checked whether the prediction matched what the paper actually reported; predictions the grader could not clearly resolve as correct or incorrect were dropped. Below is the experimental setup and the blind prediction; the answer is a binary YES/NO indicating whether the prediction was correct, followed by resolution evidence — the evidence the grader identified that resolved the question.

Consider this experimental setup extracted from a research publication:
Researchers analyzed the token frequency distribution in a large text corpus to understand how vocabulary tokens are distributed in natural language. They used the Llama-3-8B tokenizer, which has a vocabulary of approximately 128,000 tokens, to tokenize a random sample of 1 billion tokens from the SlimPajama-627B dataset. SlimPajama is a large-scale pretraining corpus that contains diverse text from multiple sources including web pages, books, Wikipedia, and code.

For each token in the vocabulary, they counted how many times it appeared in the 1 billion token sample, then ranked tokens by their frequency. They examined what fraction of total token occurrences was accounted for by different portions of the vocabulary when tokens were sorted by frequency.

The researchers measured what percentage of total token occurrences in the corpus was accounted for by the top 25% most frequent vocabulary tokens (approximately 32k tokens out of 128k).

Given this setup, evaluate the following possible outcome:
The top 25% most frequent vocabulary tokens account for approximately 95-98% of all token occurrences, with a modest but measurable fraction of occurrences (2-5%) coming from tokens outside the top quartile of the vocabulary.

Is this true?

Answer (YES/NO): NO